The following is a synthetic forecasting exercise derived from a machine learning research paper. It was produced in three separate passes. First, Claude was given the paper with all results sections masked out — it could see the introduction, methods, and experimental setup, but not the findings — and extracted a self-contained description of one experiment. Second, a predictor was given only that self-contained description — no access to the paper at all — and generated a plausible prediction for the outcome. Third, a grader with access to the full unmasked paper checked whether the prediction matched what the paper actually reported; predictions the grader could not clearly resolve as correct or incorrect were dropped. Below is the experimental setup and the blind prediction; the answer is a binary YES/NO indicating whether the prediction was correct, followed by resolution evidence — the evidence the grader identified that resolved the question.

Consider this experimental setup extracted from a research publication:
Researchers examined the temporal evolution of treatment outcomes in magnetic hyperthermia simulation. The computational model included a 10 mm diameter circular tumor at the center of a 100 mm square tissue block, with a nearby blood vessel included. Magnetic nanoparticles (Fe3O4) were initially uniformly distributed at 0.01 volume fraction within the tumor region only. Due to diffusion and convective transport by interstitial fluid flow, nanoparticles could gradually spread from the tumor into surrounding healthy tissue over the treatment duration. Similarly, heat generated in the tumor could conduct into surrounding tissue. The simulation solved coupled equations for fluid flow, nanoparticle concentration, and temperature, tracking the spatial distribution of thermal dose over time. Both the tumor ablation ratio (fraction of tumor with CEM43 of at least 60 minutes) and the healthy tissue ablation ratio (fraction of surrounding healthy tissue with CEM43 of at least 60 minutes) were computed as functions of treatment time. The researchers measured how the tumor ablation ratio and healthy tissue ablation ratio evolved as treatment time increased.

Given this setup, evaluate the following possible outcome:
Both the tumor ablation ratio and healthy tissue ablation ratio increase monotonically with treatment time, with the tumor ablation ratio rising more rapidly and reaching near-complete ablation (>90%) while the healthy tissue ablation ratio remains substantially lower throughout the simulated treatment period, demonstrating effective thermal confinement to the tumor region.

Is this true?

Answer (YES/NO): NO